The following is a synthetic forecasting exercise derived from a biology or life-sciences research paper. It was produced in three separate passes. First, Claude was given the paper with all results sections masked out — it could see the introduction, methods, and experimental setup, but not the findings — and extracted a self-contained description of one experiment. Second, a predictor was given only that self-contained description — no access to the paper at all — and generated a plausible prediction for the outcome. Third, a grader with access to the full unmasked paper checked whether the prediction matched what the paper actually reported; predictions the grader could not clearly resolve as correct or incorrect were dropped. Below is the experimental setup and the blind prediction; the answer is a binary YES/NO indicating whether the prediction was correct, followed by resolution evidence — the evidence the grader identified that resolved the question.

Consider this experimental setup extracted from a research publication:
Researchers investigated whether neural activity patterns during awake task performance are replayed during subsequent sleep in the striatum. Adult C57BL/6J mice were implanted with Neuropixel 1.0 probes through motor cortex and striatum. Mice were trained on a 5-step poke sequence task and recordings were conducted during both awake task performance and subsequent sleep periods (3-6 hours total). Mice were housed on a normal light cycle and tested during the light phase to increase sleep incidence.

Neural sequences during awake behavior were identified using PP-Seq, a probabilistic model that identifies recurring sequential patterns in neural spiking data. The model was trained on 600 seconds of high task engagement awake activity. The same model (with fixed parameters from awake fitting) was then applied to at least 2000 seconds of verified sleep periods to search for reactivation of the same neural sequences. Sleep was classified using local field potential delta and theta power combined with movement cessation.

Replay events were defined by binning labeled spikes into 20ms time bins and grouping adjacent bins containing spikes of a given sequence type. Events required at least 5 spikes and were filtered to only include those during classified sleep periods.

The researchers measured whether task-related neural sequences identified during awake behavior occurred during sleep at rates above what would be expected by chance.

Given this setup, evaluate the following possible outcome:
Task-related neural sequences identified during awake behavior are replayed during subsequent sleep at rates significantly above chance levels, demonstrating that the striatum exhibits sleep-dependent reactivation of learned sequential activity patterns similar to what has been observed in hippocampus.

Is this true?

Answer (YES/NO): YES